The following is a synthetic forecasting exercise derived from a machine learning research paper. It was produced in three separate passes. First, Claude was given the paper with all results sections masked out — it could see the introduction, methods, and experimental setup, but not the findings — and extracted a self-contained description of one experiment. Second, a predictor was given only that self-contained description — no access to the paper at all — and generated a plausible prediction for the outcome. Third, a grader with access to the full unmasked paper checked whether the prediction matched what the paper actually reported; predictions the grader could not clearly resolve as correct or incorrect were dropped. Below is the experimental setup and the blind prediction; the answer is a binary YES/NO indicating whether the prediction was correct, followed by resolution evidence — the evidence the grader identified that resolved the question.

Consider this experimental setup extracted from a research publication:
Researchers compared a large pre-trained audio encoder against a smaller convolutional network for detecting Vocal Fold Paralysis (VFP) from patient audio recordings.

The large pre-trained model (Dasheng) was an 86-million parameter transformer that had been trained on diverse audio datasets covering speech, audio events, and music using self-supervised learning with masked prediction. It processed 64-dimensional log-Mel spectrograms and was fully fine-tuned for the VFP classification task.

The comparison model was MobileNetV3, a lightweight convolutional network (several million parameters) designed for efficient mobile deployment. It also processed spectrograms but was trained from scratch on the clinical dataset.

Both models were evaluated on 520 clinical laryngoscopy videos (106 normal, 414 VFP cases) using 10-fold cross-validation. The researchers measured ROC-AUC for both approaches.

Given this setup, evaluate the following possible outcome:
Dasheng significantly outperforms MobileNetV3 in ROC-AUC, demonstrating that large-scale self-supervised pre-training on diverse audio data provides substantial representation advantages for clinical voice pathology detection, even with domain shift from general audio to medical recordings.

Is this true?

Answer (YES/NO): YES